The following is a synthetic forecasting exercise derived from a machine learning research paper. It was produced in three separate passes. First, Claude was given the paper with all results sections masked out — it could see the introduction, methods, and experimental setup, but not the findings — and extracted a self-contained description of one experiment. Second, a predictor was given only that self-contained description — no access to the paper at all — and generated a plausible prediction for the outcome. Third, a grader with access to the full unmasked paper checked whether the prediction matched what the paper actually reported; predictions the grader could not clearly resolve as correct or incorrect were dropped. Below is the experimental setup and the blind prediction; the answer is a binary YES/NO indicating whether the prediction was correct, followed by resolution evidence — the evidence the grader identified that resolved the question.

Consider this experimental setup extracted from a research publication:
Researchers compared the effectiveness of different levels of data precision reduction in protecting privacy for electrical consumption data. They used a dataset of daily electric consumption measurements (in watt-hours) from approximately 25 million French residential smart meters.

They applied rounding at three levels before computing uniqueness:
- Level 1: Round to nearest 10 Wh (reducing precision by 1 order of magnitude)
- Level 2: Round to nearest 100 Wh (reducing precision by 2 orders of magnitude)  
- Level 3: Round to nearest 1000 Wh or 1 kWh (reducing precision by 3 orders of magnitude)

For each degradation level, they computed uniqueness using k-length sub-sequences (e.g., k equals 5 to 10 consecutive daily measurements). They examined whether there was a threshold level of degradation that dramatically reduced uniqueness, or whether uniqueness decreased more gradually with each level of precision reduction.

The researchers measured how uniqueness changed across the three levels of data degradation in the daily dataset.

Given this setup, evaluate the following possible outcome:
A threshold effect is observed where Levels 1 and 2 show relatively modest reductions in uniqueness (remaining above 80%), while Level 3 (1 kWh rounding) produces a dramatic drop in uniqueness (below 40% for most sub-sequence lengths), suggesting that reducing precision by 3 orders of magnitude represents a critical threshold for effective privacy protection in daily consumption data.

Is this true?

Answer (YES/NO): NO